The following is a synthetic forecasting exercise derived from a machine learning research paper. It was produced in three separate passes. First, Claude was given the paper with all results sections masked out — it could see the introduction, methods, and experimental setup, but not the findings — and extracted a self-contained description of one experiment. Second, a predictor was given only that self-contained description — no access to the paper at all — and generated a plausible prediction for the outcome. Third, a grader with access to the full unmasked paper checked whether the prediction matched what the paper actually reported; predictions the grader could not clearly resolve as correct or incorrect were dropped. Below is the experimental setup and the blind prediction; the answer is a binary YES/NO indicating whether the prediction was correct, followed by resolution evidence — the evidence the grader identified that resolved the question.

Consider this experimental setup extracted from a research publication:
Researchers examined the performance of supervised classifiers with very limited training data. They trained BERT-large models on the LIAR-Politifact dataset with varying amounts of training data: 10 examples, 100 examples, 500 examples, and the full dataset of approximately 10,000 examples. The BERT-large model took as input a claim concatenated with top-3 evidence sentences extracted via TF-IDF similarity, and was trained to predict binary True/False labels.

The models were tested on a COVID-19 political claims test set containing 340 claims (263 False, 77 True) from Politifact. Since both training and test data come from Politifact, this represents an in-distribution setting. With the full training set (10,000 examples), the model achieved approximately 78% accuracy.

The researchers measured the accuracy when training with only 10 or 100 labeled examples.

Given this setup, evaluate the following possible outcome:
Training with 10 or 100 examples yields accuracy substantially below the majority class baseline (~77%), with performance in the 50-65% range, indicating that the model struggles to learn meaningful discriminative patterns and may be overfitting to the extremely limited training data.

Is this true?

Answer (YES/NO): NO